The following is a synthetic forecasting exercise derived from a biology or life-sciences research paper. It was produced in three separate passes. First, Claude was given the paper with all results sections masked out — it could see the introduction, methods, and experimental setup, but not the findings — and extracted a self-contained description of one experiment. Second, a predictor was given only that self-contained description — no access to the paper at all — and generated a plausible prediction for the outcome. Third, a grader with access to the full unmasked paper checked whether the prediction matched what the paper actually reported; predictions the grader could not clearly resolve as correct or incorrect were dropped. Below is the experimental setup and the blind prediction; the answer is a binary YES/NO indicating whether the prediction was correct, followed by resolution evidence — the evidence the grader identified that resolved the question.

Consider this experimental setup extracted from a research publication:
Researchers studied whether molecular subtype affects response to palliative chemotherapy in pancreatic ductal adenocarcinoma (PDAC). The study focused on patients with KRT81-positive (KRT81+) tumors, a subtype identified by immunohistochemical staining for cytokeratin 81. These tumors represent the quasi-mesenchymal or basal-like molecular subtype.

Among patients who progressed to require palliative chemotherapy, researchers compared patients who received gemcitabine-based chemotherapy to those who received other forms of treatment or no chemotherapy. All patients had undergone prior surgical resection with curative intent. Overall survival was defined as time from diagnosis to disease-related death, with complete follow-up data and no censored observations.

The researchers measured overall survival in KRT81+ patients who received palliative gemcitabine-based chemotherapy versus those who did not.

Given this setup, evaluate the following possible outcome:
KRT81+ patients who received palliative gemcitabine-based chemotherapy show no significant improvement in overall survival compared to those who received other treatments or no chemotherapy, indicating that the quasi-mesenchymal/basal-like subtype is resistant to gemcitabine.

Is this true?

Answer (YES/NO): NO